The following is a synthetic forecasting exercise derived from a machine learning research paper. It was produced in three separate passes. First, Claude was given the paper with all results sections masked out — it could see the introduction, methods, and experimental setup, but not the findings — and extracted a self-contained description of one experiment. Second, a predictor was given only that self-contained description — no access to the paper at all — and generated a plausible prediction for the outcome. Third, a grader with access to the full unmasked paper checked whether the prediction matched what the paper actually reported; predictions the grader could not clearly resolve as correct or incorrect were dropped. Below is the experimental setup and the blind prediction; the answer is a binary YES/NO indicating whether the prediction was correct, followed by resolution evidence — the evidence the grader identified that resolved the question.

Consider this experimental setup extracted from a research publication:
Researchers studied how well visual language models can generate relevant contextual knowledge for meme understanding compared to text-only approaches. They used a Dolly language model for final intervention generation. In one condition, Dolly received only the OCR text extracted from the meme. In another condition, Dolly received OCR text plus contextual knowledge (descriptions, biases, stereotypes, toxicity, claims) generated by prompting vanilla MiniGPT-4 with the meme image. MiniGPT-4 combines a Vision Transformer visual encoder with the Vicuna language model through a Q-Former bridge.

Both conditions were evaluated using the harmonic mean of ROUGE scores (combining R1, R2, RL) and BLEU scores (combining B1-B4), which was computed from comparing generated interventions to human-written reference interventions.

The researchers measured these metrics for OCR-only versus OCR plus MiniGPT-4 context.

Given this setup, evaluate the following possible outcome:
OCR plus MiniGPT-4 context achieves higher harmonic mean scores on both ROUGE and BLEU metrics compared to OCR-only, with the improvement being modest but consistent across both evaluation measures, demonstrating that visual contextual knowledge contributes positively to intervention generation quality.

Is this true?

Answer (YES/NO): NO